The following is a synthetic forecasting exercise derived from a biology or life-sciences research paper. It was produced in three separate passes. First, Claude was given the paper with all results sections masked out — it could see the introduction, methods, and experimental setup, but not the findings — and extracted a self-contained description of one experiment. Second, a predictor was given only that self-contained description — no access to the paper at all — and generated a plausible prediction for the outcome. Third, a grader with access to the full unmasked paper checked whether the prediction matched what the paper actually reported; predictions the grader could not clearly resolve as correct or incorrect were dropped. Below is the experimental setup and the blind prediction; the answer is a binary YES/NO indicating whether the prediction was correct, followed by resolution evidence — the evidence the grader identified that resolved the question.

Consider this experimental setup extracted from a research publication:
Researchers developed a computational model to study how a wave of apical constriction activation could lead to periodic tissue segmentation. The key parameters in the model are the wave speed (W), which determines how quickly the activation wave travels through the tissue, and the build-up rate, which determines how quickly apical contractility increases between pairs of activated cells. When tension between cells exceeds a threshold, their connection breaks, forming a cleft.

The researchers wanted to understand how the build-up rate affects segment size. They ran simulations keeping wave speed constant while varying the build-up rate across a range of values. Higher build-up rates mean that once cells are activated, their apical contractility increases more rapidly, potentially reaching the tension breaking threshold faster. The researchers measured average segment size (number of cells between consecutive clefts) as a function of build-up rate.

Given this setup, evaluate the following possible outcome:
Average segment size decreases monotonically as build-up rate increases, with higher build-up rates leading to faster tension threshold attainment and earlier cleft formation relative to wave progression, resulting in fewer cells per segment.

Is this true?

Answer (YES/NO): NO